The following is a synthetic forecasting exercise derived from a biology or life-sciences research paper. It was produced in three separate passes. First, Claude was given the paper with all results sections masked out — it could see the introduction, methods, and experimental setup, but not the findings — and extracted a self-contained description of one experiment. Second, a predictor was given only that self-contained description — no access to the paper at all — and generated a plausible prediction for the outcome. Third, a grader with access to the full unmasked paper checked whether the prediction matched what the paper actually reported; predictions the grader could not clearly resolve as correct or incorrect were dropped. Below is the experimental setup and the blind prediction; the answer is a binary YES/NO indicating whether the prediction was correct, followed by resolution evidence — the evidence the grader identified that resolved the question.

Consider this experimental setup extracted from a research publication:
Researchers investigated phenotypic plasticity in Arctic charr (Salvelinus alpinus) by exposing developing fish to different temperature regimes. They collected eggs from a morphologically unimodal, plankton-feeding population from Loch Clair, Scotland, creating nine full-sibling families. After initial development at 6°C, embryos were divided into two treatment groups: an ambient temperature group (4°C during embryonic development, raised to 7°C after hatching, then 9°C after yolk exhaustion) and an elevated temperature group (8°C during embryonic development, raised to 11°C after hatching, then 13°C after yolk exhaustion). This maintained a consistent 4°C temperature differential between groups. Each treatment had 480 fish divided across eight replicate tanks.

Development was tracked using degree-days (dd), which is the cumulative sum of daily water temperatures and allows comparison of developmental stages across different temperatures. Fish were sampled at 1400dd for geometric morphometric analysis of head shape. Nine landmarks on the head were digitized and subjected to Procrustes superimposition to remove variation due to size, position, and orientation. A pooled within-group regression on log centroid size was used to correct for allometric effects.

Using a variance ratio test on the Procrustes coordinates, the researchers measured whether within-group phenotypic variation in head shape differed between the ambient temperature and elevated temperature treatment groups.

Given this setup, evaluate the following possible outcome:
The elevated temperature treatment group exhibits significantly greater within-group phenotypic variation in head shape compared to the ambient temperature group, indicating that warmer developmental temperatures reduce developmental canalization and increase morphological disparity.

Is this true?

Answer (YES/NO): NO